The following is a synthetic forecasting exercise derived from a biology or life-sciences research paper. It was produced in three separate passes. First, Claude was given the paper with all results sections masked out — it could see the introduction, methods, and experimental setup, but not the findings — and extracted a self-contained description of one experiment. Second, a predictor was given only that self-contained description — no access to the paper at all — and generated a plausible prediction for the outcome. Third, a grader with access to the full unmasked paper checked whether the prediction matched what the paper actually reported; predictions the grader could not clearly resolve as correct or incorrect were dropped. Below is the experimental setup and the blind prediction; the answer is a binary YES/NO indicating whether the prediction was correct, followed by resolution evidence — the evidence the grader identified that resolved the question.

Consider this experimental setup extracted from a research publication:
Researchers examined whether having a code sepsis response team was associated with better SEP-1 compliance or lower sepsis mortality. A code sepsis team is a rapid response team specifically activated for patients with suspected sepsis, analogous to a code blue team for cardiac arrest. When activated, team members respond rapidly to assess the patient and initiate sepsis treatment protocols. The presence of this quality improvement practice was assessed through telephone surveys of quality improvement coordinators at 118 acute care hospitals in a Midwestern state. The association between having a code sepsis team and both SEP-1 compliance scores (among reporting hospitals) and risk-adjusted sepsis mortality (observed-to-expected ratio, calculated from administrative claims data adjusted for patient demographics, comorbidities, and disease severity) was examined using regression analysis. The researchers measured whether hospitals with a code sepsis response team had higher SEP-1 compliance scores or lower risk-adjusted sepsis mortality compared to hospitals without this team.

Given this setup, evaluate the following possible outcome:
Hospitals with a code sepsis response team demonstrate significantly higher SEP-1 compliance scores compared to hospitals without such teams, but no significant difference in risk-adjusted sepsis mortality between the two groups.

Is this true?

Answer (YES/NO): NO